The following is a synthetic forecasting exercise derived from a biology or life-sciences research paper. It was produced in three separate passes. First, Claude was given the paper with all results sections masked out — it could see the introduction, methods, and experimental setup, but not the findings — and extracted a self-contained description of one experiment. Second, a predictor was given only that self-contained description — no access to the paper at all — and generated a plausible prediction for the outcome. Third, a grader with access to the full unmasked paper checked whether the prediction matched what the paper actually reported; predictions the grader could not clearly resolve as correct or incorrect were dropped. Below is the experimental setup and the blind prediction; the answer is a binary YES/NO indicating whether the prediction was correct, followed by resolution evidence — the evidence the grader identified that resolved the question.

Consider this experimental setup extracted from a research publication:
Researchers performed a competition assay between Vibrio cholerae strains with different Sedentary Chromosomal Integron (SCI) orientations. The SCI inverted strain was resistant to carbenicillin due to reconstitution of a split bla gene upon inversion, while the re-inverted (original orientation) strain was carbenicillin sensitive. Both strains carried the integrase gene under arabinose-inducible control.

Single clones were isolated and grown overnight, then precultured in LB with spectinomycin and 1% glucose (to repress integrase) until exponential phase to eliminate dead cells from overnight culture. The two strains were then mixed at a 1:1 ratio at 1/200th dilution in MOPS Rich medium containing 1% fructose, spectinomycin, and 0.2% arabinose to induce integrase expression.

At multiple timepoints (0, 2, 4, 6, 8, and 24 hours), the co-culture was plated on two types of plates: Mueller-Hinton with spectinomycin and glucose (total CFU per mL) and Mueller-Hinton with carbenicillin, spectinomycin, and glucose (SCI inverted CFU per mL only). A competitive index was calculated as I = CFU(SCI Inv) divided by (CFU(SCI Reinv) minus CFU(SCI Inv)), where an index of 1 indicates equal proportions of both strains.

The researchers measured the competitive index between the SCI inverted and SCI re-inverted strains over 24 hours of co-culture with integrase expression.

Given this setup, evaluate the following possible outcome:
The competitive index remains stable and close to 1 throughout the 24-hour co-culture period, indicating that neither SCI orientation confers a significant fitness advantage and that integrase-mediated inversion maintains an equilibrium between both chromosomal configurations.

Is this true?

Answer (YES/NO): NO